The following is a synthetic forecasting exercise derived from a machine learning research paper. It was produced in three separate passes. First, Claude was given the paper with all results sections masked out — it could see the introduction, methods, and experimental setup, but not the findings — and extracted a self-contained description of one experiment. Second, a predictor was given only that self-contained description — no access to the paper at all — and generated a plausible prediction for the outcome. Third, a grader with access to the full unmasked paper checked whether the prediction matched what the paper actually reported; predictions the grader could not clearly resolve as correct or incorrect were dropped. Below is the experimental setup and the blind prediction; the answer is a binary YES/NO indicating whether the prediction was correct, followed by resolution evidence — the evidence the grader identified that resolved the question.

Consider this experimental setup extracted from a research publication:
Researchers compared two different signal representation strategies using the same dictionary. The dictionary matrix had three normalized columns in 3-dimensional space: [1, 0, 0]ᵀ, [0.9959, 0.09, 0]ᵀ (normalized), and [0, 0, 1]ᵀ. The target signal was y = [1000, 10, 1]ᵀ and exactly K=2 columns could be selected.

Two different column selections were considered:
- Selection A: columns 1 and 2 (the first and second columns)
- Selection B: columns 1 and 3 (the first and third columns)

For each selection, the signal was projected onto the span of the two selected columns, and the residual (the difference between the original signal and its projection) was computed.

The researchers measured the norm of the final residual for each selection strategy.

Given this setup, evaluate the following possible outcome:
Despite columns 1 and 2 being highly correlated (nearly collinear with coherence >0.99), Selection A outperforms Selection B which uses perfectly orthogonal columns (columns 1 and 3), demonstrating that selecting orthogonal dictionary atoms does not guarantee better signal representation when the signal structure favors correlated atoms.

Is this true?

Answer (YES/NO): YES